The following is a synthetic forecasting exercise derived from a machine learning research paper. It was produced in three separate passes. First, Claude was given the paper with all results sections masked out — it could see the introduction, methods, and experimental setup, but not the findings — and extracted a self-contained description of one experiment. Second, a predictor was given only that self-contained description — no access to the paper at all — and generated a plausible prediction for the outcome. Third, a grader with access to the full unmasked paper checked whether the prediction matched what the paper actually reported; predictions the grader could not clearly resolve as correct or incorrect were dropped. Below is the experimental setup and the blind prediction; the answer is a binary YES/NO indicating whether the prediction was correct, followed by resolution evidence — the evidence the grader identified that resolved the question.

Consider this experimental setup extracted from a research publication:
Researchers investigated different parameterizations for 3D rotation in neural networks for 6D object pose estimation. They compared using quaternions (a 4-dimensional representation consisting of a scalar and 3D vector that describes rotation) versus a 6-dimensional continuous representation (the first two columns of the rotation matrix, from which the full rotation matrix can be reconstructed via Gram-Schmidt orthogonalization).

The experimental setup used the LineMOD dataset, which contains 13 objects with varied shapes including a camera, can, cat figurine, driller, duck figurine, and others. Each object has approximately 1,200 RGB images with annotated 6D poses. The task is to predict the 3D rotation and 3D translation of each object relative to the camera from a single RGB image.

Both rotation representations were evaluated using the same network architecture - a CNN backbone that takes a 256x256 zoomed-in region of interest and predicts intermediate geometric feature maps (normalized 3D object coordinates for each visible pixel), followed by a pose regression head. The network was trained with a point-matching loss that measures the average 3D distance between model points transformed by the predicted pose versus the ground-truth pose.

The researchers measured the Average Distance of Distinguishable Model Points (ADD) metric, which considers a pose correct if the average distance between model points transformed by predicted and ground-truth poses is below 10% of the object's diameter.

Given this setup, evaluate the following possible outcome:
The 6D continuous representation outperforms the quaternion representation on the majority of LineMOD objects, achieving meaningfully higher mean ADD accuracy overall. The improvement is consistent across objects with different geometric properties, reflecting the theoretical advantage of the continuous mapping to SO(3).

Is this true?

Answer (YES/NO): YES